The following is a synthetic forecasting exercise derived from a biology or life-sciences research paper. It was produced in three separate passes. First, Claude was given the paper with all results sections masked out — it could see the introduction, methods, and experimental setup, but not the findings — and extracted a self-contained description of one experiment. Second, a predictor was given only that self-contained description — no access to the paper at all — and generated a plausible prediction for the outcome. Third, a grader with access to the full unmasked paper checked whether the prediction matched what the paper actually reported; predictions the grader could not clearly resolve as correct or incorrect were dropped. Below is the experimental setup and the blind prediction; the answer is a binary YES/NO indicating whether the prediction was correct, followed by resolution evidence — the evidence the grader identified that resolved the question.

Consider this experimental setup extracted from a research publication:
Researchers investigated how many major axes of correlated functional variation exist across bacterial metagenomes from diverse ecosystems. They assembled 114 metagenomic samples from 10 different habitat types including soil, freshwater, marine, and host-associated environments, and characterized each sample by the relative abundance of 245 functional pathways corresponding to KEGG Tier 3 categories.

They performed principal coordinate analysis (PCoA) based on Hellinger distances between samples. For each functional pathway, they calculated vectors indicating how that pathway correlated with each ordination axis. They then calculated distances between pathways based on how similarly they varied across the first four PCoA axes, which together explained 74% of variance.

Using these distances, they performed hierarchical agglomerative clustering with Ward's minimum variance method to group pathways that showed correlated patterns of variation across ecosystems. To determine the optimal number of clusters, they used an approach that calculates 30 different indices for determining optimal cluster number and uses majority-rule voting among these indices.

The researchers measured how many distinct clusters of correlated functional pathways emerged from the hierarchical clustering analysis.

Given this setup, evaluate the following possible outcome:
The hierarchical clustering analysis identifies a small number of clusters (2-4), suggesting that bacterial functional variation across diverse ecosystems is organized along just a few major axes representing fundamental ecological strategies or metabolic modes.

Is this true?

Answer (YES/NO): NO